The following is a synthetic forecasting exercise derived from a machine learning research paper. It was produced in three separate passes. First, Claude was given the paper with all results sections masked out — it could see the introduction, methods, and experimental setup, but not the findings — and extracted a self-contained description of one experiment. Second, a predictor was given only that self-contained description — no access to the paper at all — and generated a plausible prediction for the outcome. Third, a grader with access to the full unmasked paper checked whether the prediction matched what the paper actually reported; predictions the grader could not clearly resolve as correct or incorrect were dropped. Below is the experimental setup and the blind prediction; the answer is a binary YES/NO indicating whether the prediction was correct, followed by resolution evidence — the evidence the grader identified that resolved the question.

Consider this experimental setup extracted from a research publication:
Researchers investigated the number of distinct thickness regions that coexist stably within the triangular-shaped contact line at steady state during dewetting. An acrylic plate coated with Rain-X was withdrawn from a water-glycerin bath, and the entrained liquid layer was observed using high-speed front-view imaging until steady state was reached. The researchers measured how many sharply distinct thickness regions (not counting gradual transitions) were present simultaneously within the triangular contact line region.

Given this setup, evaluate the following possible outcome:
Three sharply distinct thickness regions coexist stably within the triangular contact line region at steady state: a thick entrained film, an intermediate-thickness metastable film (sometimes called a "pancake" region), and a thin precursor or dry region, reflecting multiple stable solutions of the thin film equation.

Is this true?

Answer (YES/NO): NO